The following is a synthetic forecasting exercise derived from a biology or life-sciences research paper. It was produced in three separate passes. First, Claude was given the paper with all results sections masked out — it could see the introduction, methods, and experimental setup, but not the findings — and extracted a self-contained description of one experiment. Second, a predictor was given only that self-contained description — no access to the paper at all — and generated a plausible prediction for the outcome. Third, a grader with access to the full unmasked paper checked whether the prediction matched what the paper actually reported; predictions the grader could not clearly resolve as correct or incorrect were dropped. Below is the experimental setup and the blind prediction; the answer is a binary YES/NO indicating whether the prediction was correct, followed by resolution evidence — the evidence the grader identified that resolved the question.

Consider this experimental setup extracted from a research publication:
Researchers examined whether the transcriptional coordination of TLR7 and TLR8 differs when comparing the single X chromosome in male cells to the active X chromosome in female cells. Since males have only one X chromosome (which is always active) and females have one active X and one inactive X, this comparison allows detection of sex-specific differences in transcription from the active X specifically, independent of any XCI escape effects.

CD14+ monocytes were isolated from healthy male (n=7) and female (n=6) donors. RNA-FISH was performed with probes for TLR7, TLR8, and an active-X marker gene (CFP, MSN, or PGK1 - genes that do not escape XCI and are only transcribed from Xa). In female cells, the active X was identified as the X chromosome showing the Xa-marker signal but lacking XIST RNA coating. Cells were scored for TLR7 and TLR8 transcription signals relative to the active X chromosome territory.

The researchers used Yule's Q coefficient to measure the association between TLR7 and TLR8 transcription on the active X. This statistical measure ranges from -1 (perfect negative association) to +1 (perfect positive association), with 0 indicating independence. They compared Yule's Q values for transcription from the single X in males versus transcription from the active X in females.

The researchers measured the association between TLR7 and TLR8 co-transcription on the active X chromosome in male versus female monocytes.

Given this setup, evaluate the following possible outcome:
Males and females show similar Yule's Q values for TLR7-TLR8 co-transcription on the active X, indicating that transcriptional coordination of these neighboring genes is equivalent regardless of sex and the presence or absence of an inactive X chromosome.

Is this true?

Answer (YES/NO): NO